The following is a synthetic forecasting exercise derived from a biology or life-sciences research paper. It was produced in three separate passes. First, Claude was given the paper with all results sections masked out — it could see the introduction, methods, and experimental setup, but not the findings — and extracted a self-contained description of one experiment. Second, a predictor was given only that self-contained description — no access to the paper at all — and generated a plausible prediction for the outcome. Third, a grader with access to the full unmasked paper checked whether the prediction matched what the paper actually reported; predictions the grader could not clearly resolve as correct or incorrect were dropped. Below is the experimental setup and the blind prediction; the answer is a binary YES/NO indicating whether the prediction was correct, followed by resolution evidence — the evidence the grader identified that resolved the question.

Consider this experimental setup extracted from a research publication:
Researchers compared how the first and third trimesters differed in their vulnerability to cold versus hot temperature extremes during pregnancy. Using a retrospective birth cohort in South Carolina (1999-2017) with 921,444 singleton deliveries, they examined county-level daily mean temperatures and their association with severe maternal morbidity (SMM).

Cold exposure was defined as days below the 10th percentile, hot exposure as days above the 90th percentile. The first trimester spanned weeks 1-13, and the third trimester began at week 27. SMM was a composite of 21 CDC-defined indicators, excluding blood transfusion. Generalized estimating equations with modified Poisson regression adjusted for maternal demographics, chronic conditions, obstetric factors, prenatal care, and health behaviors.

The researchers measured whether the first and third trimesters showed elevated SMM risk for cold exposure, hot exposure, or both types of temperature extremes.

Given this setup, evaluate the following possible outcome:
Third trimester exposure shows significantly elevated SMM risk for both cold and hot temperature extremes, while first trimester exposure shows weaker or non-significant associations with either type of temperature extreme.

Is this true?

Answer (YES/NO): NO